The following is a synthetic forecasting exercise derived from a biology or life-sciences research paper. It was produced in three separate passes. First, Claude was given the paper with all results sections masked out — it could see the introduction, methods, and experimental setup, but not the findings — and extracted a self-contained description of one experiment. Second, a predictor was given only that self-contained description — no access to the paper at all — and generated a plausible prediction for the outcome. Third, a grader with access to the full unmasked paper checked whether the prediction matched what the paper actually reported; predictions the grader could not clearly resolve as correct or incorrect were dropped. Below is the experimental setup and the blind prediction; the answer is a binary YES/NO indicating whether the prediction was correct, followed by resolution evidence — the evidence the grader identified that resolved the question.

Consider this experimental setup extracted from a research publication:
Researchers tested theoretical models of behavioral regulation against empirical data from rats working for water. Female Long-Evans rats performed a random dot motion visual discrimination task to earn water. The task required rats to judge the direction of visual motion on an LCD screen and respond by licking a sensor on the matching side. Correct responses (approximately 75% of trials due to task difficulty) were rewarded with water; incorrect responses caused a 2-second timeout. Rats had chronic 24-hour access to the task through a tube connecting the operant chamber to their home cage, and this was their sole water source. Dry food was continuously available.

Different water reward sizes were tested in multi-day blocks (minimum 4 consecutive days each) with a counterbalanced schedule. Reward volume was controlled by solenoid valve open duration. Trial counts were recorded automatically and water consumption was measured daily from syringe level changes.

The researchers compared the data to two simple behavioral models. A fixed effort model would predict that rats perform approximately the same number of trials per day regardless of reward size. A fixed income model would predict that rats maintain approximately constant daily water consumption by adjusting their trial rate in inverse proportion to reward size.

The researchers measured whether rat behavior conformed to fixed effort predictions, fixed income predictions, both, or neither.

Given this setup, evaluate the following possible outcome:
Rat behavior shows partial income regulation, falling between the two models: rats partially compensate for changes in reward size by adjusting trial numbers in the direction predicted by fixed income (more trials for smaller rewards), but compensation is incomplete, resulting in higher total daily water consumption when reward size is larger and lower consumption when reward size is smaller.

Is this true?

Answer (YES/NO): YES